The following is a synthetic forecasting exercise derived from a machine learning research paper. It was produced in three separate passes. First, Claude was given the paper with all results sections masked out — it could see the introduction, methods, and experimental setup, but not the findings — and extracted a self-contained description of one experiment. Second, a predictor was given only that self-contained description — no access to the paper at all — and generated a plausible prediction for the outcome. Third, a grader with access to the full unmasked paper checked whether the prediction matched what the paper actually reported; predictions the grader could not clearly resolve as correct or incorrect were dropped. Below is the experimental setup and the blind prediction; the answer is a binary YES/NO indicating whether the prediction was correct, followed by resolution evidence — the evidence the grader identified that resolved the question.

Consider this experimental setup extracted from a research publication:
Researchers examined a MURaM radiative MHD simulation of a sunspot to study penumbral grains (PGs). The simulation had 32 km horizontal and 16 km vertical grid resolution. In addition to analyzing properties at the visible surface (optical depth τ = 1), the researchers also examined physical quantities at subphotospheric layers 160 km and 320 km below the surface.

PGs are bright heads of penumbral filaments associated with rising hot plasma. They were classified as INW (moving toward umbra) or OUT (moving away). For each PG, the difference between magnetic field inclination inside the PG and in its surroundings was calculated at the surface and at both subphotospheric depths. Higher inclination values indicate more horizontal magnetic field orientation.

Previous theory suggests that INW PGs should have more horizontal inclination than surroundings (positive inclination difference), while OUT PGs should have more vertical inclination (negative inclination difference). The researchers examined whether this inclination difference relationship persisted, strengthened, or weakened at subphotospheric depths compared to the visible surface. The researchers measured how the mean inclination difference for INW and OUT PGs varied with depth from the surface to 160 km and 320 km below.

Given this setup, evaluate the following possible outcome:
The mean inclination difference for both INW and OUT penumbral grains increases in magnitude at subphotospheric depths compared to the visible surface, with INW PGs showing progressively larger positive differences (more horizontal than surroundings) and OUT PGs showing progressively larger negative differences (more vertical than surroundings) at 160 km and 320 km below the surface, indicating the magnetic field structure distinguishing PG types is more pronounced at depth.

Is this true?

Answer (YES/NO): NO